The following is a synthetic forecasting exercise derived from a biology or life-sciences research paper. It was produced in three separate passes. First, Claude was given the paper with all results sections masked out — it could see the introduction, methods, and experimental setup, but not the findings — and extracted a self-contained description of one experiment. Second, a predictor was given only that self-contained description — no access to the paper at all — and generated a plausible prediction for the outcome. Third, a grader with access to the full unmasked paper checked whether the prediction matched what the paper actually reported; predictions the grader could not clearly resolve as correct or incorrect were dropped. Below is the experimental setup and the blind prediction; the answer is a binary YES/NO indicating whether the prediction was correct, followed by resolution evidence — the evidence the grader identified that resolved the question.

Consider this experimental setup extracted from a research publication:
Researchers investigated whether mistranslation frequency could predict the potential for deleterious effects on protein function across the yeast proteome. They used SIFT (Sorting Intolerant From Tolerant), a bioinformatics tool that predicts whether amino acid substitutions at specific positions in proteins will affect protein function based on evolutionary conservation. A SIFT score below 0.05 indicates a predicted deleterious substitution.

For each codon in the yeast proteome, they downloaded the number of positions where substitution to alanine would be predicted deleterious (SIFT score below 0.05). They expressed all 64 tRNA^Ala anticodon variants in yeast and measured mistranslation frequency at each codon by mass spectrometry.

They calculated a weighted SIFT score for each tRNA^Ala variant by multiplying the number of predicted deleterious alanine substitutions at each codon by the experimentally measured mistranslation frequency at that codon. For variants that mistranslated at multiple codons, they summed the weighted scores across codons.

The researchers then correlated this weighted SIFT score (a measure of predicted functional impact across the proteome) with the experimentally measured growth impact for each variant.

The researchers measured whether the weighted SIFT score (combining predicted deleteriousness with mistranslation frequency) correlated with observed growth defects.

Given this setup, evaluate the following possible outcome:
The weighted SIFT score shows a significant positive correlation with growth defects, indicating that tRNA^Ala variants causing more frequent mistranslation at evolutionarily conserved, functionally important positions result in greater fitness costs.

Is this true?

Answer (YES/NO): YES